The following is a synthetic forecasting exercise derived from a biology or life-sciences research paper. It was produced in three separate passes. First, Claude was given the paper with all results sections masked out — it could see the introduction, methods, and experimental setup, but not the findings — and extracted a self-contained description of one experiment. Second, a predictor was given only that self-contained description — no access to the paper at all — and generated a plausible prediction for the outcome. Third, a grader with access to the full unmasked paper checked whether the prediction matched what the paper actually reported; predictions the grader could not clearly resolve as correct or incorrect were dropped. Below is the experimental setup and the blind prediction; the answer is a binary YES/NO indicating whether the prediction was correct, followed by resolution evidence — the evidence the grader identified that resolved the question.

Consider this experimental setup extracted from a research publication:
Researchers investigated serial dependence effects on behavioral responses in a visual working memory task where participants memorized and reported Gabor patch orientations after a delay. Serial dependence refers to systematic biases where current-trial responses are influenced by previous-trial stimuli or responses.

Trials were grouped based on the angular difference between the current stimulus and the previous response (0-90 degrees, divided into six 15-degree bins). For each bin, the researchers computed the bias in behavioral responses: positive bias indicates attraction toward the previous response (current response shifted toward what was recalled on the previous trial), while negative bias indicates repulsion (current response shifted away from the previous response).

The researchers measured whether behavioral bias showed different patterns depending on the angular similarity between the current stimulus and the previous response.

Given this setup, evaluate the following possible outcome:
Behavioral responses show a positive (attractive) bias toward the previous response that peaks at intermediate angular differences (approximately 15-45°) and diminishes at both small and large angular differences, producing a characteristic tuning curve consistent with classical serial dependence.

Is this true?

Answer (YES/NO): NO